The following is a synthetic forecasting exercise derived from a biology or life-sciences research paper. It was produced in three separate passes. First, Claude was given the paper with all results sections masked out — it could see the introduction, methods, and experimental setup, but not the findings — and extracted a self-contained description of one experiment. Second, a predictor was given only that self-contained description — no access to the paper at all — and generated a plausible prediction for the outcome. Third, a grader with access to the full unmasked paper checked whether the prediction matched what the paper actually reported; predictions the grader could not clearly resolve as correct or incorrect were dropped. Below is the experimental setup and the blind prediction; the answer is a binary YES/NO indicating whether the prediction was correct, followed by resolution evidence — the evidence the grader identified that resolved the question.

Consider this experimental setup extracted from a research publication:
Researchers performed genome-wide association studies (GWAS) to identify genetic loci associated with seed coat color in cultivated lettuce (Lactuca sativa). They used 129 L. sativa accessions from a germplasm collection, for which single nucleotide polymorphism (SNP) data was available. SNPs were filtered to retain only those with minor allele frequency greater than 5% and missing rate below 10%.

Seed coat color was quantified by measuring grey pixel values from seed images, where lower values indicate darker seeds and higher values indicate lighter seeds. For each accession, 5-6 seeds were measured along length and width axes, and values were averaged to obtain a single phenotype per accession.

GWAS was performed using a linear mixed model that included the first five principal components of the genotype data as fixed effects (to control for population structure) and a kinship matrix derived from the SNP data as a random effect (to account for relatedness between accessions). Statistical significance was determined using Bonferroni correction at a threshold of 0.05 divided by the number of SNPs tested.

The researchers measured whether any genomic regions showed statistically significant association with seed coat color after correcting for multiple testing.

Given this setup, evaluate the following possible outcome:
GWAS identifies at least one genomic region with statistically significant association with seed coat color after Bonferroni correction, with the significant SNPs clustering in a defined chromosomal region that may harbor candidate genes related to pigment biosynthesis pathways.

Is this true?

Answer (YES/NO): YES